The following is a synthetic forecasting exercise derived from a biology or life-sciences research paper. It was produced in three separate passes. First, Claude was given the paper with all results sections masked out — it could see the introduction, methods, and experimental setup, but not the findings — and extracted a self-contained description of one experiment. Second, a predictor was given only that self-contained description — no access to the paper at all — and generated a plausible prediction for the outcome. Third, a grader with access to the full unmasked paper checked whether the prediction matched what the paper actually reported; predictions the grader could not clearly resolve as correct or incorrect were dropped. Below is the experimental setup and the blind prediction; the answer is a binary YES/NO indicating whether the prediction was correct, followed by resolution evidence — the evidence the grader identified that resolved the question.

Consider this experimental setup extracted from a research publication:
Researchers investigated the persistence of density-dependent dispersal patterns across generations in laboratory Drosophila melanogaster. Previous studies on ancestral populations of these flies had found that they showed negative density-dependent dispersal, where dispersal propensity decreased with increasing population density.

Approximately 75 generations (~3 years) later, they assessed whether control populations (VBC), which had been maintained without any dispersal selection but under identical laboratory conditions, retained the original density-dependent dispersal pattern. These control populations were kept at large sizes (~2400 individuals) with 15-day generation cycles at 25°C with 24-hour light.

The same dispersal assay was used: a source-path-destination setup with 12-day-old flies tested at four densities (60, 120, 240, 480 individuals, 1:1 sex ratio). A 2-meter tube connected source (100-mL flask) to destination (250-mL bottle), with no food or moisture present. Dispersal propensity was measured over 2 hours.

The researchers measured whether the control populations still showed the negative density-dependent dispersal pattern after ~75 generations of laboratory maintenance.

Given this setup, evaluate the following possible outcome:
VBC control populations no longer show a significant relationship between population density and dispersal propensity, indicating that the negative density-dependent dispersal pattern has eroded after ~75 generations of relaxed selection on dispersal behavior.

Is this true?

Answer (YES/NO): NO